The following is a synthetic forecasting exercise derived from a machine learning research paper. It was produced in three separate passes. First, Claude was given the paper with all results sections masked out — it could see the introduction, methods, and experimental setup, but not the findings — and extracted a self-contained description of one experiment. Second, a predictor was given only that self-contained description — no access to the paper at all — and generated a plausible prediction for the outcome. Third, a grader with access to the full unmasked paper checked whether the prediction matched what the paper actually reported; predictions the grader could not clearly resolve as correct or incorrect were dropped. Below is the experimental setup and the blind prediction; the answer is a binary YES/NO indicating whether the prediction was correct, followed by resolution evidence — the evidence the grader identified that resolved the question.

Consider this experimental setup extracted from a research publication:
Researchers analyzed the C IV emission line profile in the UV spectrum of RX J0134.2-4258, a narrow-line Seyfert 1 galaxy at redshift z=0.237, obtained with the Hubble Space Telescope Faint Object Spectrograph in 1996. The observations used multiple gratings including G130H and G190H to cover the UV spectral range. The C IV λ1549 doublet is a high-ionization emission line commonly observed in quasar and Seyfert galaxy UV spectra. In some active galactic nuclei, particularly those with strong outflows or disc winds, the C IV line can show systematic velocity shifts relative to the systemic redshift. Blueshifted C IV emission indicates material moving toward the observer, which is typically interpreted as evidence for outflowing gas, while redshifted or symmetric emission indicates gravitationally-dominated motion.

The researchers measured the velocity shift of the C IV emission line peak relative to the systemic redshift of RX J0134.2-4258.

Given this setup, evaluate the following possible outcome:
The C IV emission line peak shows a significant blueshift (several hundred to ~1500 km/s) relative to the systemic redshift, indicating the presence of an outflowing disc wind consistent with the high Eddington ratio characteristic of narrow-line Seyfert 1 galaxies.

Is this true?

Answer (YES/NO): NO